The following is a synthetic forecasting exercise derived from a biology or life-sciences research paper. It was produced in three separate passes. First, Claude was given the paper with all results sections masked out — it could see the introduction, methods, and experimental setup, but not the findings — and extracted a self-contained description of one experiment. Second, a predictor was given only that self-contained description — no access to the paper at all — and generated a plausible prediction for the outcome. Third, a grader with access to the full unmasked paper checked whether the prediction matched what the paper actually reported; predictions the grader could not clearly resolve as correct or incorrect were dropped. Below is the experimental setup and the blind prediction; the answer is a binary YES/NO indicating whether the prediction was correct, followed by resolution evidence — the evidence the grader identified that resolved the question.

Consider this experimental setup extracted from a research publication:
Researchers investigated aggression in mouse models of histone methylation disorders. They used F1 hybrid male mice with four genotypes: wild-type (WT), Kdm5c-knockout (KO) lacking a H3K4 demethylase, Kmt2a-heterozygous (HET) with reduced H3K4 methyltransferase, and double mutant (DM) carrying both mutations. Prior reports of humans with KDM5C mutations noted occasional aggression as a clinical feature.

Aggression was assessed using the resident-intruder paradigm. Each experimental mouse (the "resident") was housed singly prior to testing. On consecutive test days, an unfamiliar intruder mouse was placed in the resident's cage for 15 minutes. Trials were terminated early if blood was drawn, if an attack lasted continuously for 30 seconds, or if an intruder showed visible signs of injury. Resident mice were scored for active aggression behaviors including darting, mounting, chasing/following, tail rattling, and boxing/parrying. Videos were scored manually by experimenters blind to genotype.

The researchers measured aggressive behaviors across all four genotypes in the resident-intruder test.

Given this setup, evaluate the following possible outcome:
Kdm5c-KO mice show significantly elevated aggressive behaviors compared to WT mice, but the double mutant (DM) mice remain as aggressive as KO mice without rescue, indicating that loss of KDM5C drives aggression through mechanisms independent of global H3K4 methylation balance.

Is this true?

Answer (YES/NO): NO